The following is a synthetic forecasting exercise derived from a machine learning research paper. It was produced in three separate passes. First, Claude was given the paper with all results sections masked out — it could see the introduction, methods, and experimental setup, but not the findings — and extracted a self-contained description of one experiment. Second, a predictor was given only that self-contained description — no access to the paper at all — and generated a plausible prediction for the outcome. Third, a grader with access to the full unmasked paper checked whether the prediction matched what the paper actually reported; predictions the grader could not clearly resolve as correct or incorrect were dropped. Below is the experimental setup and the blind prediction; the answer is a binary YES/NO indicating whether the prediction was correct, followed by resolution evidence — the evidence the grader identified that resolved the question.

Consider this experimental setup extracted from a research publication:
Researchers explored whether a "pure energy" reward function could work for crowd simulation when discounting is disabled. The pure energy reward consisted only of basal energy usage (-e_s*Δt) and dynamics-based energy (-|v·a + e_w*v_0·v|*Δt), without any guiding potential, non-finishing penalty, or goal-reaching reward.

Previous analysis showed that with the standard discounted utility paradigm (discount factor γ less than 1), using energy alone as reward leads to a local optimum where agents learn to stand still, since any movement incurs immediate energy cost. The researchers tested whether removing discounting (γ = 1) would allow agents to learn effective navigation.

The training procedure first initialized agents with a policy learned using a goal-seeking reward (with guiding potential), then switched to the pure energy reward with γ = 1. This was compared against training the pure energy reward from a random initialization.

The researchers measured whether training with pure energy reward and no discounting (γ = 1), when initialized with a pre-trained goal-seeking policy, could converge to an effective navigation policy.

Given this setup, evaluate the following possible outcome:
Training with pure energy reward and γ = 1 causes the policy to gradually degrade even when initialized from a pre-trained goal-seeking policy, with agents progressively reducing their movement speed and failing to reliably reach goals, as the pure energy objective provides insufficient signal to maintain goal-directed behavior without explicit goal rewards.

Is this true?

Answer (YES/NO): NO